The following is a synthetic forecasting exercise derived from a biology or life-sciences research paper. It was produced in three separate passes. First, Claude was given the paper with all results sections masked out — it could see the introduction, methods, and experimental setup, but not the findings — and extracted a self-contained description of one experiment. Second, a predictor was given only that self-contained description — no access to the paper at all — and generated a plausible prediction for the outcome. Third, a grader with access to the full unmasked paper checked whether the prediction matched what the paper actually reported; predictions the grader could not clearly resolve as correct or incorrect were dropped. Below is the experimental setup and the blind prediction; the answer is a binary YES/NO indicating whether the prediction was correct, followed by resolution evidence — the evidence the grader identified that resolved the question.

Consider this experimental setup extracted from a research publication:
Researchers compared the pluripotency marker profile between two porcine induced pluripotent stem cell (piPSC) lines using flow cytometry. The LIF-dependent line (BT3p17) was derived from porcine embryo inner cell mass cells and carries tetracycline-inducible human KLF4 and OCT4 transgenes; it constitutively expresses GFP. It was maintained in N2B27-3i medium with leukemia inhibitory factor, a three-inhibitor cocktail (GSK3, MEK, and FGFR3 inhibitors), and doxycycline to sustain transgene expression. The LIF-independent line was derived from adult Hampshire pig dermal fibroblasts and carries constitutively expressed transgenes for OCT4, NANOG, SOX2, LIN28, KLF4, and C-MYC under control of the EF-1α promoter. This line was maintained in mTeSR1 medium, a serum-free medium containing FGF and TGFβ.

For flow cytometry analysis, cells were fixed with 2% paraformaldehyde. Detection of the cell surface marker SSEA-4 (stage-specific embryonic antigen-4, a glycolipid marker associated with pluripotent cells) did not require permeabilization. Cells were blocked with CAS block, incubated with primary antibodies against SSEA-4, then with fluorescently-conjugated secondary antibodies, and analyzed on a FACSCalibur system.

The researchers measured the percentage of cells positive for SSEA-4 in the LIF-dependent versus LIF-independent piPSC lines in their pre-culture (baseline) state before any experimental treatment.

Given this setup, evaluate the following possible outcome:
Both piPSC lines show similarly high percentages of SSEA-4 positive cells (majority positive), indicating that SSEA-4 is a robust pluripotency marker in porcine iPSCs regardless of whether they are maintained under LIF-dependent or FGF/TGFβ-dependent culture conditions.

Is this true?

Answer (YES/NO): NO